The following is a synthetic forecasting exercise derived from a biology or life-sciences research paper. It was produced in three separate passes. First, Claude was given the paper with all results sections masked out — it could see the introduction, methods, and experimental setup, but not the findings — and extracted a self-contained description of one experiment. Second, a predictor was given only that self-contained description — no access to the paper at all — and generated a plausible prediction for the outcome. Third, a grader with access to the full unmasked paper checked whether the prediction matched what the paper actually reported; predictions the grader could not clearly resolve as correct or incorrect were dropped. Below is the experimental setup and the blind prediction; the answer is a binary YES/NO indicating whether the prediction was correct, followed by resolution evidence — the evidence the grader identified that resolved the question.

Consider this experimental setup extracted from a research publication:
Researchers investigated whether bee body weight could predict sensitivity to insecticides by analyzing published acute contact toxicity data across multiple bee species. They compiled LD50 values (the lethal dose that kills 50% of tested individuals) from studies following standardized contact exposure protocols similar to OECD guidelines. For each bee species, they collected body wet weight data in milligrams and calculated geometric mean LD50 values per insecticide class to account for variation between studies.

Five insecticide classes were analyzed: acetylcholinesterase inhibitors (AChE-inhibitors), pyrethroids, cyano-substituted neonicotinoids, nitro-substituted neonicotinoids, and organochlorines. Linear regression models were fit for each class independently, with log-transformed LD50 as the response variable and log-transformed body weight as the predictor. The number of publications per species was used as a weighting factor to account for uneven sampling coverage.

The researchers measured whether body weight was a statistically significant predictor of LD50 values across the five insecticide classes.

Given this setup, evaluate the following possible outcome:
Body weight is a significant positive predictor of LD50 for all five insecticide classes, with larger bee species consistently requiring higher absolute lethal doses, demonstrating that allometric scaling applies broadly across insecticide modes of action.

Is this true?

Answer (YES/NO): NO